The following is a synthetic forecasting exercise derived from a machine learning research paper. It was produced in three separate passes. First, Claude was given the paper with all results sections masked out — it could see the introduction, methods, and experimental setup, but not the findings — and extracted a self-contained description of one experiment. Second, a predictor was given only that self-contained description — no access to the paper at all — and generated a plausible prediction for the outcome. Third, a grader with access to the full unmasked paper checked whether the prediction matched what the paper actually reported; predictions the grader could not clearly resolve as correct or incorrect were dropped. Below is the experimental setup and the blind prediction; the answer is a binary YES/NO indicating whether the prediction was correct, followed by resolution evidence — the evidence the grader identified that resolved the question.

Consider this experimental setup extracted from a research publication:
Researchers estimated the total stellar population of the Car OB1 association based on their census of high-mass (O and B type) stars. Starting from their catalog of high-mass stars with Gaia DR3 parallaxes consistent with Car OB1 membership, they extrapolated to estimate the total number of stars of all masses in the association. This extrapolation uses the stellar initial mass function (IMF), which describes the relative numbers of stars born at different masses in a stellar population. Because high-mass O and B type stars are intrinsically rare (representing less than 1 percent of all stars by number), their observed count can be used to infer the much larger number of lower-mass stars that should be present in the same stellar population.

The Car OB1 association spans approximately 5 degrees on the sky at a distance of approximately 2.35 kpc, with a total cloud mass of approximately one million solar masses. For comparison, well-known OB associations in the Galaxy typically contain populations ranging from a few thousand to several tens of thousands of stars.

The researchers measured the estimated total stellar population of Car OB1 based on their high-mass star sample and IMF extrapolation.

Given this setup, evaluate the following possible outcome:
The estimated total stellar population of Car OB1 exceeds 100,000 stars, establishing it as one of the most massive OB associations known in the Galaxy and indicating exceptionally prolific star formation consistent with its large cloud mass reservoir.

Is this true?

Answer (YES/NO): NO